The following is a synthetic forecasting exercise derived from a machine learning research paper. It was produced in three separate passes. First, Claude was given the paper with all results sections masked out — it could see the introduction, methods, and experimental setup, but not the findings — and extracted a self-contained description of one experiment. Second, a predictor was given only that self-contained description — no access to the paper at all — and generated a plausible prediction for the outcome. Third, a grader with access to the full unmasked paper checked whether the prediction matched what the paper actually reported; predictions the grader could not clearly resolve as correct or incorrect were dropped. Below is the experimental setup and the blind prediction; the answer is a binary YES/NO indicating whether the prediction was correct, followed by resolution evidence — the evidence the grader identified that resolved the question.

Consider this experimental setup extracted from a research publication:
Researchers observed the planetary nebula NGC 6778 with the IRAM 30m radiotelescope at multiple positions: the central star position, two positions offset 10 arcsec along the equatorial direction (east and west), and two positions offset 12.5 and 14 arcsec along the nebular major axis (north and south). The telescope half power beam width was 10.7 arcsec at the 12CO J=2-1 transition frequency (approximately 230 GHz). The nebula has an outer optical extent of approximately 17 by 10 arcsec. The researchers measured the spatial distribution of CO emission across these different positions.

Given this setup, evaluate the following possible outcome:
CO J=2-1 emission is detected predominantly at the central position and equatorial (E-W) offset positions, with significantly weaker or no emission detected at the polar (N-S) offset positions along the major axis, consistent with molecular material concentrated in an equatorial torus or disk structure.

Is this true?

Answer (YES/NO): YES